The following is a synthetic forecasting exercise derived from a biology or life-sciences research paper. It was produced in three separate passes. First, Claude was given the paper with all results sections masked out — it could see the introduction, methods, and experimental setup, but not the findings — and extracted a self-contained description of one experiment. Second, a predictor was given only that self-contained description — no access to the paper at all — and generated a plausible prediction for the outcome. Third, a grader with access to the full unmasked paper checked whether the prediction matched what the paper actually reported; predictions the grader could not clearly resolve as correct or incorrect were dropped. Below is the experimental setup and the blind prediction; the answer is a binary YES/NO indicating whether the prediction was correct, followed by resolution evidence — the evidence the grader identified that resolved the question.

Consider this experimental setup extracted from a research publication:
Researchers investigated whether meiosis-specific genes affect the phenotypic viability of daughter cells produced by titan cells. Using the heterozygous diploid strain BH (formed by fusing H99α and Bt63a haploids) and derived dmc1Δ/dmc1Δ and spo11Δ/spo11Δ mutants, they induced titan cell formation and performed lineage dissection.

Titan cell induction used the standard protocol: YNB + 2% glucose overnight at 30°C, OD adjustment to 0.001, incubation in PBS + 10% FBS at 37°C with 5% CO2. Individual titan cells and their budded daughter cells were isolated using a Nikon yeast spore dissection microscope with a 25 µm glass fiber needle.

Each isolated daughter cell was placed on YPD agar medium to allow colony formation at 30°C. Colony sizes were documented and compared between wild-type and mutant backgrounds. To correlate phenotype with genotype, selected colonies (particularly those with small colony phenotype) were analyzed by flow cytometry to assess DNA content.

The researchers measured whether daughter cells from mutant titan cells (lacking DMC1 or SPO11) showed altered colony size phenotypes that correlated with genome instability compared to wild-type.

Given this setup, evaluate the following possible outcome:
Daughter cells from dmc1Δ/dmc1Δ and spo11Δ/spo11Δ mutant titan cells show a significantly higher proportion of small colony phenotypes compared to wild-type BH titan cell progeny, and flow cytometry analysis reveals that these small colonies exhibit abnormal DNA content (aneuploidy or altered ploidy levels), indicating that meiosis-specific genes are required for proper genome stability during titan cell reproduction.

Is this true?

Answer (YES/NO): YES